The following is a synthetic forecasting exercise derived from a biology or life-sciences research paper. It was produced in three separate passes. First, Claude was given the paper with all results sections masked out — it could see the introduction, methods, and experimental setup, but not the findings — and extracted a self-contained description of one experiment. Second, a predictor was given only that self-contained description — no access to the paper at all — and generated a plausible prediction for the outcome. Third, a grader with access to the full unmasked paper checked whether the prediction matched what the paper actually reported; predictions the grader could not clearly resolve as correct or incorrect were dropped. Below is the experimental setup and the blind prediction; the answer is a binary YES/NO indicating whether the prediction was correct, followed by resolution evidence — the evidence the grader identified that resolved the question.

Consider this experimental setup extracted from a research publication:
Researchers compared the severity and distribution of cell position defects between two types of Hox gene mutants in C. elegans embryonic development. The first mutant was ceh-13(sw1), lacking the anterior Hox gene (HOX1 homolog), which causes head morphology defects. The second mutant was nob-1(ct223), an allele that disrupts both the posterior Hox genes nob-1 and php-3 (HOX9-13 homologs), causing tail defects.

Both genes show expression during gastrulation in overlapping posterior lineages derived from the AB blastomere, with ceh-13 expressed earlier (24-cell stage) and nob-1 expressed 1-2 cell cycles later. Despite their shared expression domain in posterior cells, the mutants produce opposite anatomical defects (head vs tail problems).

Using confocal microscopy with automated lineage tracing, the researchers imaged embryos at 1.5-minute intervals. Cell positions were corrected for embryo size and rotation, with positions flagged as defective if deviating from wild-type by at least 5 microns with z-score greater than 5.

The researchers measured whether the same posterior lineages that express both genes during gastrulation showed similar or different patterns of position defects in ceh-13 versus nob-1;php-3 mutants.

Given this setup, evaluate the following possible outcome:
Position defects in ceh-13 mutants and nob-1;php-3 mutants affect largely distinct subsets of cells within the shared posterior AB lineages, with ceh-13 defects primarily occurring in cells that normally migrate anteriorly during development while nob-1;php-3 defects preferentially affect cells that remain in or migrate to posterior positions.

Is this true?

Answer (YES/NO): NO